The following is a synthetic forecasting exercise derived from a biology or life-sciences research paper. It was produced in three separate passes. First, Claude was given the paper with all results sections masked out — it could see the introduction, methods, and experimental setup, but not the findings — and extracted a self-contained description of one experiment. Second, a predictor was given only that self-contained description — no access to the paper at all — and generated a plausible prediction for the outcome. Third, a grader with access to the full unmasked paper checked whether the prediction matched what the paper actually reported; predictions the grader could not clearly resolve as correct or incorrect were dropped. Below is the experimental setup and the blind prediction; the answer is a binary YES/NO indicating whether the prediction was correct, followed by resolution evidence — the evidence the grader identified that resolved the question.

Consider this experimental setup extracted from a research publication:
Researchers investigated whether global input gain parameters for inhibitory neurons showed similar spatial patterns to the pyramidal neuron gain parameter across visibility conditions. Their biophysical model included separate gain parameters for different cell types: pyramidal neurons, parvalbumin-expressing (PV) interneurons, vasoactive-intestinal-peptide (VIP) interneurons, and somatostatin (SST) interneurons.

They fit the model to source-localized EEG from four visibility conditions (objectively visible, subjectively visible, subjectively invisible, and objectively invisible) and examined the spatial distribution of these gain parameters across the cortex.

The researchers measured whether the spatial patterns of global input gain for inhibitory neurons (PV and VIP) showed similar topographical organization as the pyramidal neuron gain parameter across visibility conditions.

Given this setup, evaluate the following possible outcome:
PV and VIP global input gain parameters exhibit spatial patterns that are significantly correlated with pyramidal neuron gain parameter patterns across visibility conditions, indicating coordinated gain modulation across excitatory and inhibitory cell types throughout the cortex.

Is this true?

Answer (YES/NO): YES